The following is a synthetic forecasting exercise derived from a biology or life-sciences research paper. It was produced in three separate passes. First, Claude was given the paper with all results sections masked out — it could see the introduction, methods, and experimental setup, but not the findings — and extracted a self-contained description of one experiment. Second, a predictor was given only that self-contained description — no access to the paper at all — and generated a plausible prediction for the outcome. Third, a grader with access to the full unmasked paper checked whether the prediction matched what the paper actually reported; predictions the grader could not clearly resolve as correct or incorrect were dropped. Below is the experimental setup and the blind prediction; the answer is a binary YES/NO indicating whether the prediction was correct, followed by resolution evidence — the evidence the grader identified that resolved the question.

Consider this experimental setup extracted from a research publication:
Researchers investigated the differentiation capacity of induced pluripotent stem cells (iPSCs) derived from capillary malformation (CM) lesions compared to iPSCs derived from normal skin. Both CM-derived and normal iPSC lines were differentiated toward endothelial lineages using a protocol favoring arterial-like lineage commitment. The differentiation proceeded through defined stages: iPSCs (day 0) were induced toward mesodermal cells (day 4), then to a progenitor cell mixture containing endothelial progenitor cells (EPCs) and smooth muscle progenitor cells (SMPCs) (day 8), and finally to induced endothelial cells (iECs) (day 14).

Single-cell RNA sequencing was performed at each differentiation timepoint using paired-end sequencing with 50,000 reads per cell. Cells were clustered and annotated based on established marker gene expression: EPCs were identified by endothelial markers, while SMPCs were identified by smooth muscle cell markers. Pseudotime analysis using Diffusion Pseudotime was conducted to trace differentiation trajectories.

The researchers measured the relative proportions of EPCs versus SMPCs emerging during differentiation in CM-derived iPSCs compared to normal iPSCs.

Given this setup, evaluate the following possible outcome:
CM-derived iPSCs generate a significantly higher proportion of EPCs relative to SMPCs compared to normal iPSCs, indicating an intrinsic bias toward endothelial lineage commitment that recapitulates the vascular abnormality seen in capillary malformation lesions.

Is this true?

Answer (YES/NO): NO